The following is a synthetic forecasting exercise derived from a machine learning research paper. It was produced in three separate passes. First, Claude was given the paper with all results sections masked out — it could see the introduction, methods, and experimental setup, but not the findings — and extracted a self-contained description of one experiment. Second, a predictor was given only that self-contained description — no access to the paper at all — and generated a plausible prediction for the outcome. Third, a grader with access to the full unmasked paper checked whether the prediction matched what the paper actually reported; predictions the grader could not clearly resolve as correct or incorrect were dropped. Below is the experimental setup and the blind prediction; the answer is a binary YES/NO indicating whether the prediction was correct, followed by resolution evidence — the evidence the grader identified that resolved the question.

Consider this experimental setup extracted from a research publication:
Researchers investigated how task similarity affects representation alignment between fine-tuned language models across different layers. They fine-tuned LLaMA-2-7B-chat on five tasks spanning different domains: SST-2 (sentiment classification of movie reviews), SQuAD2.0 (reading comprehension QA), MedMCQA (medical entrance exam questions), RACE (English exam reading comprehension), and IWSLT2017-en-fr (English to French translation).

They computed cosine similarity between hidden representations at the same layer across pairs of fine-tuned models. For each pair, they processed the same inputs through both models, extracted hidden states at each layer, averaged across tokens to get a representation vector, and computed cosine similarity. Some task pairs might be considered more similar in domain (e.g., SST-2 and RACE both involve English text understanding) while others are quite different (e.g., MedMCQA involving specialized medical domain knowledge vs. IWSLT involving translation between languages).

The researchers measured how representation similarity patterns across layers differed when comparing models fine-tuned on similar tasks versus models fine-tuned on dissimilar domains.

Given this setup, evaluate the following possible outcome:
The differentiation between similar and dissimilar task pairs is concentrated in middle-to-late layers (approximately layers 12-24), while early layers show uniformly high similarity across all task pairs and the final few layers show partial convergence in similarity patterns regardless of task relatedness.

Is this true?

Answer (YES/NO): NO